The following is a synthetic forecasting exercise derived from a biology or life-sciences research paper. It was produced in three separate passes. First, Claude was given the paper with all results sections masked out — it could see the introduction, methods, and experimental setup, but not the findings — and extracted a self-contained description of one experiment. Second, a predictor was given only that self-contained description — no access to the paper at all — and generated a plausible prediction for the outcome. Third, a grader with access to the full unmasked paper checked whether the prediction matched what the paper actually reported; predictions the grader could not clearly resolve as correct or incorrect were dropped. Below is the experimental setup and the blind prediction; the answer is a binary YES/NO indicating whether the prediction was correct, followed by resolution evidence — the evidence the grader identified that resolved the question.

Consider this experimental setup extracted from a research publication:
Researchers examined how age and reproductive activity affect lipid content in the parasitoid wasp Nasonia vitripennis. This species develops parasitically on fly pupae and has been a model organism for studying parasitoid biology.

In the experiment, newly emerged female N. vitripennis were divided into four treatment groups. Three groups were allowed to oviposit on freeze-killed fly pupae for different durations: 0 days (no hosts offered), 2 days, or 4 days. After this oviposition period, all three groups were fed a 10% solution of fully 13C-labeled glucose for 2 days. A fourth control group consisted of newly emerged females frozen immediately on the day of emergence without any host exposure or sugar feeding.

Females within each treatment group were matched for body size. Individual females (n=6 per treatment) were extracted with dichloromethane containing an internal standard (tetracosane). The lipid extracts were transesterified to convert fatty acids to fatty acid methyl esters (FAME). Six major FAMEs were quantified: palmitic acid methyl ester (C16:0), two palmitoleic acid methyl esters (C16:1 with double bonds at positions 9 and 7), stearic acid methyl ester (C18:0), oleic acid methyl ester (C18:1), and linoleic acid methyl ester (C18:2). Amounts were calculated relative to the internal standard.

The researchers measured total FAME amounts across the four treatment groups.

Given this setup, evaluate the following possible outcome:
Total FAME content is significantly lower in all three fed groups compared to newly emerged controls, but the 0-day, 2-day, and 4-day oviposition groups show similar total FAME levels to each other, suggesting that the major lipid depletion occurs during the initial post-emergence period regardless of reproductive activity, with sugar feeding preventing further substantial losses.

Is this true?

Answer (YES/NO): NO